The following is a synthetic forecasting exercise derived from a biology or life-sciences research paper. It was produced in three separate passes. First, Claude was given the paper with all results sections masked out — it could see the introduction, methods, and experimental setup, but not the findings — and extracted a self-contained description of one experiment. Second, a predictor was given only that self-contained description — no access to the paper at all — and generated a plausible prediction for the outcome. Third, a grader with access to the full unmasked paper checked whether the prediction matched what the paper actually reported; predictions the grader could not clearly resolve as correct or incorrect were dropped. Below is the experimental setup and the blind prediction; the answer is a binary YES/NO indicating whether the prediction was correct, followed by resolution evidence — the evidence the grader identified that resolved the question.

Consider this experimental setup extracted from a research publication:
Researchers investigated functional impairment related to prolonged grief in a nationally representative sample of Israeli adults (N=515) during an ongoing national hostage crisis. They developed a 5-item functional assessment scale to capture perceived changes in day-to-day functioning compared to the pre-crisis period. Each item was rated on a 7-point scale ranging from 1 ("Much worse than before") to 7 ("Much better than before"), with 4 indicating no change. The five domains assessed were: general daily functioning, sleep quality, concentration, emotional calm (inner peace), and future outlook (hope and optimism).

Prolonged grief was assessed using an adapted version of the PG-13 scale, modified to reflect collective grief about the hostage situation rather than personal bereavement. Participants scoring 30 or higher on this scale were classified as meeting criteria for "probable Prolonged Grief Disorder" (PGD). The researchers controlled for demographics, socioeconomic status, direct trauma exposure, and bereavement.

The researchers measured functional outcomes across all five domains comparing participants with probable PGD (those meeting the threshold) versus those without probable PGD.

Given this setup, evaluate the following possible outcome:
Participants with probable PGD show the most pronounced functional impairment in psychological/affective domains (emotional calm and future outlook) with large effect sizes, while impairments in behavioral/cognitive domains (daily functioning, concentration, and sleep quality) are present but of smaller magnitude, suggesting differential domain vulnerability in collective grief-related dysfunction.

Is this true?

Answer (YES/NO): NO